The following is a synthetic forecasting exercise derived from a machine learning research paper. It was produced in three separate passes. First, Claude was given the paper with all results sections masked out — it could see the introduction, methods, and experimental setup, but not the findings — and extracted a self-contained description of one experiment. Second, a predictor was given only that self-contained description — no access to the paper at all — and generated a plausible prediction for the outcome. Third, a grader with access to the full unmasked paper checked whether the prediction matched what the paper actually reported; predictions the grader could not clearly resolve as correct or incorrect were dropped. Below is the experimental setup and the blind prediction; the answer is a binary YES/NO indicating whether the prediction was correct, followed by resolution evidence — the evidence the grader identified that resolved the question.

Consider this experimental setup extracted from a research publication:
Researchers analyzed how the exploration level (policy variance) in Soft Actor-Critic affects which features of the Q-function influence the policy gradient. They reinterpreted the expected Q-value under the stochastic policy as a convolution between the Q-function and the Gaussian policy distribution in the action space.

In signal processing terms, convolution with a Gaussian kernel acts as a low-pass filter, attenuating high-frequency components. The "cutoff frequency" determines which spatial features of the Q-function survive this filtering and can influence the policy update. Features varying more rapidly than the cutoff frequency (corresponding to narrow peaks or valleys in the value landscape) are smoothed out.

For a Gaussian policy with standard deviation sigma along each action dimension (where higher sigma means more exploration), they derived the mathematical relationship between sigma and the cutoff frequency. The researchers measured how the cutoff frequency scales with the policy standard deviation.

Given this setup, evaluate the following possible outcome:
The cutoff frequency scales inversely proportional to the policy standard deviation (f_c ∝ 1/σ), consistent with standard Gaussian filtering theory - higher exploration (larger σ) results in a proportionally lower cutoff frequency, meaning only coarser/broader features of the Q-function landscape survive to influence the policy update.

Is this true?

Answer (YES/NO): YES